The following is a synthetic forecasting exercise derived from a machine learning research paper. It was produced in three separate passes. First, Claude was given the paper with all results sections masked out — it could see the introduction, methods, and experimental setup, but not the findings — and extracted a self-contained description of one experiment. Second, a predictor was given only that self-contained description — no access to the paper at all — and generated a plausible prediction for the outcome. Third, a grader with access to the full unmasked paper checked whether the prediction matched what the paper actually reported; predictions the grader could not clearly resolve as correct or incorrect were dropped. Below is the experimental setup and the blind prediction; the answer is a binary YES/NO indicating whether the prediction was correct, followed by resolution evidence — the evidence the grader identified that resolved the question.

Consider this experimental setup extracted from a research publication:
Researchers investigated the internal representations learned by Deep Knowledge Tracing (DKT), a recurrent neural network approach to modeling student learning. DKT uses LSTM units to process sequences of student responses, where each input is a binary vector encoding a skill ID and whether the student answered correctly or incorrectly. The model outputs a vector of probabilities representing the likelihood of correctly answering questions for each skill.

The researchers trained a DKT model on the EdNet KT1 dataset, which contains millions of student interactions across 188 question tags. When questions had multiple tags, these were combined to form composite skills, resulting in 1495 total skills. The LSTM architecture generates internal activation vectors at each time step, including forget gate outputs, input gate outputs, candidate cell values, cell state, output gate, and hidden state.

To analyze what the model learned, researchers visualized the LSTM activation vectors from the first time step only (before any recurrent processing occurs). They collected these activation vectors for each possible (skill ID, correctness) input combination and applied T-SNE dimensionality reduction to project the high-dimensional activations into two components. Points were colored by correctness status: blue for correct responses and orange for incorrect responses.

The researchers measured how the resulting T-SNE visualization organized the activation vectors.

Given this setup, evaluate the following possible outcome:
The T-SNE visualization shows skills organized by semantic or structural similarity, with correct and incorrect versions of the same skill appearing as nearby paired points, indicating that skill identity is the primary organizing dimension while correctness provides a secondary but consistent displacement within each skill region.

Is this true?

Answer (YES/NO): NO